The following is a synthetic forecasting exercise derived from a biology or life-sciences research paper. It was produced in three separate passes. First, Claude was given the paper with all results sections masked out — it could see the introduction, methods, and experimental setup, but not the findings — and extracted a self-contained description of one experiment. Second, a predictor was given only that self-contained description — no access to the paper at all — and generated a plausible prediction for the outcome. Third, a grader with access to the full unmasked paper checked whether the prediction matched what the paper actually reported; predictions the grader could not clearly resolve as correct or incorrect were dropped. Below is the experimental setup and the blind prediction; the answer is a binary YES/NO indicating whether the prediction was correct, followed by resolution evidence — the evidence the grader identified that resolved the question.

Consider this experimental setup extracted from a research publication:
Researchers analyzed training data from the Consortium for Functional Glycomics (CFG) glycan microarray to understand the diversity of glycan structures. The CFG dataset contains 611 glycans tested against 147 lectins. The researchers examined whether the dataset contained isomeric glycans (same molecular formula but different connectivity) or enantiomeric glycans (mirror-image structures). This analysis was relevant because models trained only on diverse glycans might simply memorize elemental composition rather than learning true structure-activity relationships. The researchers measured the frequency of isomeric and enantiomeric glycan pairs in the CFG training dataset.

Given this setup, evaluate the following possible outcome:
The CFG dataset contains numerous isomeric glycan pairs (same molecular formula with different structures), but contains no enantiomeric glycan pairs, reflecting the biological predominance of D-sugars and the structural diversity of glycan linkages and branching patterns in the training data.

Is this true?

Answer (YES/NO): NO